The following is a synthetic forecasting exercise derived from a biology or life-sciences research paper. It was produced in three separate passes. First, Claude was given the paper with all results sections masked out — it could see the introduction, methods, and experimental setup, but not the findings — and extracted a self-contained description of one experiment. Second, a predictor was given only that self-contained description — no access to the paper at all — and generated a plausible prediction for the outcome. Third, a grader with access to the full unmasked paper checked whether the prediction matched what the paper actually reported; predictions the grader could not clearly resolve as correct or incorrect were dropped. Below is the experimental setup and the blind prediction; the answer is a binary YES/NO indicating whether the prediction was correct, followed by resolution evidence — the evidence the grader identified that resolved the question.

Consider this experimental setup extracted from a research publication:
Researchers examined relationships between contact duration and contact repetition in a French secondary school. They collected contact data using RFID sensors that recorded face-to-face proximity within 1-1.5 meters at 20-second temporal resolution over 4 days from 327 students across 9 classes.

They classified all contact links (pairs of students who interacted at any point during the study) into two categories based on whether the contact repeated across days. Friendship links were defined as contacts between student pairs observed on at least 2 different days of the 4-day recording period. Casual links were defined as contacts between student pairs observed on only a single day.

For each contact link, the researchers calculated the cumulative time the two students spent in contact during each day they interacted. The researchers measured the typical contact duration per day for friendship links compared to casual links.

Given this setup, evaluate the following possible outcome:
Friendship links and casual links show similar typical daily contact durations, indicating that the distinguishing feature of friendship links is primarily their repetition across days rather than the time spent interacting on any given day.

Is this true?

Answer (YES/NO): NO